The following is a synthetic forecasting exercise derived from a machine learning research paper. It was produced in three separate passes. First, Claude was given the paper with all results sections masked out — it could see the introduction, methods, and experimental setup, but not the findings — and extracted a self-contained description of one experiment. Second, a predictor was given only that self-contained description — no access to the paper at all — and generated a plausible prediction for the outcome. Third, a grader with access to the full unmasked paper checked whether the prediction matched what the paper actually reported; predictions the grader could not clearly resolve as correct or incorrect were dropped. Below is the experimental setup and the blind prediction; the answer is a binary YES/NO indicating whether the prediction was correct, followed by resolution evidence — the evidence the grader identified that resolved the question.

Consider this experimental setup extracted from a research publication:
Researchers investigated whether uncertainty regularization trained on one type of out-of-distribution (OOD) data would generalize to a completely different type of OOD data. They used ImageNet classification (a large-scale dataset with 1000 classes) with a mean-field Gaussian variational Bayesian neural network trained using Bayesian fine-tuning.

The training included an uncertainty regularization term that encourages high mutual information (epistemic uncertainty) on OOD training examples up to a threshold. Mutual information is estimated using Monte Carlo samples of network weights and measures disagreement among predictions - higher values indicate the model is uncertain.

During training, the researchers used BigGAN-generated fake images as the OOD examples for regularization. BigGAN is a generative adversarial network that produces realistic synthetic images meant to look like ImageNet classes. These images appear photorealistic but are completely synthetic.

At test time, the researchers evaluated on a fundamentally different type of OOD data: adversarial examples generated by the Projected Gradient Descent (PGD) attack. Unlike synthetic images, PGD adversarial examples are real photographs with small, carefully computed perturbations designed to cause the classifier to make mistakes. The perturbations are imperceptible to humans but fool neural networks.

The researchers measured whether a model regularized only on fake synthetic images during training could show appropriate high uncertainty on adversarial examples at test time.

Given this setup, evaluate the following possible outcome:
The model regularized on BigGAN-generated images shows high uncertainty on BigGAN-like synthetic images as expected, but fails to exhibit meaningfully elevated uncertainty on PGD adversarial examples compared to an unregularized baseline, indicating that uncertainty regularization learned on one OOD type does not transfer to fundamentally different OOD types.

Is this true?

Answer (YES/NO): NO